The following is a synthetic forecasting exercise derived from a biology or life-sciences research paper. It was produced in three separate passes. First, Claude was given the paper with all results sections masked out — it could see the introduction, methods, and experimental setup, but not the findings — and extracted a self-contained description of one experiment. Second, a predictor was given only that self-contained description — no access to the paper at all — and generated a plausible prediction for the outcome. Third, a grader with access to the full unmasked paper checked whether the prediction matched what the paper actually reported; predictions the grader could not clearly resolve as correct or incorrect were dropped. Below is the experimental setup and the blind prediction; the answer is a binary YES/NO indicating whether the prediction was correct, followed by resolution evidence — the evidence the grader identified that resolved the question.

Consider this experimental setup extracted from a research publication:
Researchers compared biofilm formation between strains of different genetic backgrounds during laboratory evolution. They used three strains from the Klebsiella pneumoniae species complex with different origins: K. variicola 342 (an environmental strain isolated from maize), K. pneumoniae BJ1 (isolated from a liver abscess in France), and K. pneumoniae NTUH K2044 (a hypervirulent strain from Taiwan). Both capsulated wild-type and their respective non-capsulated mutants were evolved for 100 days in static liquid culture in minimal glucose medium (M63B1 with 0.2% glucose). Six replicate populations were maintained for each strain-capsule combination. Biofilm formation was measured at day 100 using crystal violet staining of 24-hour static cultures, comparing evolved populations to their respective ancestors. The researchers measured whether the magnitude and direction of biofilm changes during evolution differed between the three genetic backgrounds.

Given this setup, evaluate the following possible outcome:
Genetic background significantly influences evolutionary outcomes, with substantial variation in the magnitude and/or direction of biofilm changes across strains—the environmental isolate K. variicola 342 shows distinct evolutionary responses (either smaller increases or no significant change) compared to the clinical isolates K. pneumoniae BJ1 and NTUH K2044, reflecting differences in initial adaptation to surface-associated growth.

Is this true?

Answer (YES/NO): NO